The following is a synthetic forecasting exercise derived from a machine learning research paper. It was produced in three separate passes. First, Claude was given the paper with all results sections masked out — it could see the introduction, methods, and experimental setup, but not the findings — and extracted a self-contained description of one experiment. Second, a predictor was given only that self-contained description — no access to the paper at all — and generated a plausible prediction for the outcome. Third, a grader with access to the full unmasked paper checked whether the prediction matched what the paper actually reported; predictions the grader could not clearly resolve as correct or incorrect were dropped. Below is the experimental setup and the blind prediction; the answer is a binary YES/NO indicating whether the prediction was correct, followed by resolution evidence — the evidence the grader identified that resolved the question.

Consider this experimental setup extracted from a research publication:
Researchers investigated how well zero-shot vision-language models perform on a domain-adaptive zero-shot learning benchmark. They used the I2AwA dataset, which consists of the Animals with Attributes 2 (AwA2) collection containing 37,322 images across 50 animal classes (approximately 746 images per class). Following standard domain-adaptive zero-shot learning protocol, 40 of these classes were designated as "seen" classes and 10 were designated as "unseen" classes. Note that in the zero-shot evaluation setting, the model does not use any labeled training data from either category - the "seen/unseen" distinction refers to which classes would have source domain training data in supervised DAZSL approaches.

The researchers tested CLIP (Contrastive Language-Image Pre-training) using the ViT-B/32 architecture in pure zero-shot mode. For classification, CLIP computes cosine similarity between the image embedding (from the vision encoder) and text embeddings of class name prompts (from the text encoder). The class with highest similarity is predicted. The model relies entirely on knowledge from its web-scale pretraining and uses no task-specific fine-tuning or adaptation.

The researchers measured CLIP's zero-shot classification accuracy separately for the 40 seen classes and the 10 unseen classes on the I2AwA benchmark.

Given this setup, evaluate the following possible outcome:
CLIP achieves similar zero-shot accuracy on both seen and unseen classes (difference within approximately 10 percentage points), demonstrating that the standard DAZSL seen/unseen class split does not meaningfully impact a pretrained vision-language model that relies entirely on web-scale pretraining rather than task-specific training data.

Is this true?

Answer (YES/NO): YES